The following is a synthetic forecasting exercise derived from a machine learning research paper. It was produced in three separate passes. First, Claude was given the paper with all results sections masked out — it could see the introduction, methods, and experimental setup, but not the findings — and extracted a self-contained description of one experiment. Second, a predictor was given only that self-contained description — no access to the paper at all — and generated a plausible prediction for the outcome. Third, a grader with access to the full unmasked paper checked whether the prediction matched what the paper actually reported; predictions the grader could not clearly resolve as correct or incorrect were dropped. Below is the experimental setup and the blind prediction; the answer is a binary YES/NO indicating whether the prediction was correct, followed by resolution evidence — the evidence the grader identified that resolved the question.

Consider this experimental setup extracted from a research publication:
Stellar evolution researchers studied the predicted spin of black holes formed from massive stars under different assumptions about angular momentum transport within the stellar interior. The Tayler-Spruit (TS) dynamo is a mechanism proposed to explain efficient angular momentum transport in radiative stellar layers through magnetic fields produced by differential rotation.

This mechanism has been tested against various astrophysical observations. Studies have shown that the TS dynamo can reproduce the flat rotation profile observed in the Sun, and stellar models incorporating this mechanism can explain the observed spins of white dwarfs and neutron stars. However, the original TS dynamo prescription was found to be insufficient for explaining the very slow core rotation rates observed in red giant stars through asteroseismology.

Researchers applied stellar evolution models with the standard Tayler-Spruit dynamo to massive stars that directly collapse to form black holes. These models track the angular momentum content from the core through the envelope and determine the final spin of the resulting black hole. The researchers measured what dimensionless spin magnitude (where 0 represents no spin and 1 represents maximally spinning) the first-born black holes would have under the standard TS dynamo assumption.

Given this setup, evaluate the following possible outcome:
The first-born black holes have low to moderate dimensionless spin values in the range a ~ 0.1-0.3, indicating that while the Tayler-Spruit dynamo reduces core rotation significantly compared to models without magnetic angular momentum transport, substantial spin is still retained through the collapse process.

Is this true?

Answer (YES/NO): NO